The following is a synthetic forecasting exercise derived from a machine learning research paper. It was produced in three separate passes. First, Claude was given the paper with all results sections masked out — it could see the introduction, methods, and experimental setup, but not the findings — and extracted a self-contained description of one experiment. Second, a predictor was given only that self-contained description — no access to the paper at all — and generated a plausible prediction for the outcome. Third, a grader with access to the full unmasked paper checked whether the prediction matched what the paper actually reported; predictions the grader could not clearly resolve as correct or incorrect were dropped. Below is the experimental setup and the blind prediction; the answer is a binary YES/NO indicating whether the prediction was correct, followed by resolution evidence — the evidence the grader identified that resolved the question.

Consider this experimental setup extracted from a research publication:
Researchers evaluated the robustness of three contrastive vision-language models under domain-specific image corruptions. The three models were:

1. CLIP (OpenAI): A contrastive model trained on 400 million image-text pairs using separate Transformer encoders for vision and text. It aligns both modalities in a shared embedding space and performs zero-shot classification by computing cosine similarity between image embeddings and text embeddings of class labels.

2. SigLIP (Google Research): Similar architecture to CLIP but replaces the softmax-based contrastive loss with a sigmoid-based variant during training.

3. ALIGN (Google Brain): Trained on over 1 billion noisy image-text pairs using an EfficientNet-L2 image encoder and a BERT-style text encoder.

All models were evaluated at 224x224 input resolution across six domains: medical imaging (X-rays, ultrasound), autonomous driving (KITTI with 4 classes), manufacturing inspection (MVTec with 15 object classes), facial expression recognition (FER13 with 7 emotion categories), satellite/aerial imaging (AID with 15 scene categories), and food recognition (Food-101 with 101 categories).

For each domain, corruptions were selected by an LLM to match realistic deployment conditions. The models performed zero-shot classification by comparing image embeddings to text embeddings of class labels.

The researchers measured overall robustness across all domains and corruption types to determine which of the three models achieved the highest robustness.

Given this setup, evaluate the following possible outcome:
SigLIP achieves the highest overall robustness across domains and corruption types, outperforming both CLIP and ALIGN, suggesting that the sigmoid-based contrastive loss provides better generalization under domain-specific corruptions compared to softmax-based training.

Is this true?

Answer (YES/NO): NO